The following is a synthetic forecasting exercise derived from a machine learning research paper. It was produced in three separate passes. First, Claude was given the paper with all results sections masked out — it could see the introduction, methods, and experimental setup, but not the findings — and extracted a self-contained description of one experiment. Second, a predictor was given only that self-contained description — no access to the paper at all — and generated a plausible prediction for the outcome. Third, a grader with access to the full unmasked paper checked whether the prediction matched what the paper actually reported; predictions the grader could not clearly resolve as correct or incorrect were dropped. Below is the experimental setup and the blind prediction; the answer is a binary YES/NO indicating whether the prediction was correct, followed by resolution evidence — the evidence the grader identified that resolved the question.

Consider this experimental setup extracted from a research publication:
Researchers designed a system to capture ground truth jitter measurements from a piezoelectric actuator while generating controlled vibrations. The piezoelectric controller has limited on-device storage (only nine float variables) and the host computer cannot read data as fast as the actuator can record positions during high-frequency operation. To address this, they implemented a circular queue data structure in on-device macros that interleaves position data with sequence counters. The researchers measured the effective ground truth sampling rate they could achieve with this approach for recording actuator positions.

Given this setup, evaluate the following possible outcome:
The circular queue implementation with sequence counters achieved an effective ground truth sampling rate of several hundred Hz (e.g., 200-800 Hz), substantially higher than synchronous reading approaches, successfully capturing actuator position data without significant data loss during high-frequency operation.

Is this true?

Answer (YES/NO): NO